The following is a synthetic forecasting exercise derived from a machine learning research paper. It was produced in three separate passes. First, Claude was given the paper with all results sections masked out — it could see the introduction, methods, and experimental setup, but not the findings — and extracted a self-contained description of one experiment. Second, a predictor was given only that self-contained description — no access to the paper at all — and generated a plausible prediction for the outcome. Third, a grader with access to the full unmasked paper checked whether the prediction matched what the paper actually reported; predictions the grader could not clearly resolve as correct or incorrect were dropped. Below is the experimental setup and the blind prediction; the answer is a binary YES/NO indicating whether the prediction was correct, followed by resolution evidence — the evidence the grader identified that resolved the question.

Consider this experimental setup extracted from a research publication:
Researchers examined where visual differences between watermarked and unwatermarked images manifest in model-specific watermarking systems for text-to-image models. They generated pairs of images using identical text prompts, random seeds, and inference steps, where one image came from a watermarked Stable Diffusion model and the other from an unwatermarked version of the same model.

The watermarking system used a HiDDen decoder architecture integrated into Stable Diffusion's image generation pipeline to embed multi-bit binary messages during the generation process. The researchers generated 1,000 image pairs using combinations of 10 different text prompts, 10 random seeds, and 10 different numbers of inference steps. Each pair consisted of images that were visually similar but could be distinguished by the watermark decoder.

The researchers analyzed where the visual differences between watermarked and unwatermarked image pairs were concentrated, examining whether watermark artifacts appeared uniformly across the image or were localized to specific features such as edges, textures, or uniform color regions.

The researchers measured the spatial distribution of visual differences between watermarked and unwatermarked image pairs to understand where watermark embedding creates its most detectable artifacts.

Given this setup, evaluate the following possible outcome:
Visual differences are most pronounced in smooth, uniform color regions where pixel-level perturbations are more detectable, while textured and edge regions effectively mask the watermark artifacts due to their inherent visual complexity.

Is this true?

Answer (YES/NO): NO